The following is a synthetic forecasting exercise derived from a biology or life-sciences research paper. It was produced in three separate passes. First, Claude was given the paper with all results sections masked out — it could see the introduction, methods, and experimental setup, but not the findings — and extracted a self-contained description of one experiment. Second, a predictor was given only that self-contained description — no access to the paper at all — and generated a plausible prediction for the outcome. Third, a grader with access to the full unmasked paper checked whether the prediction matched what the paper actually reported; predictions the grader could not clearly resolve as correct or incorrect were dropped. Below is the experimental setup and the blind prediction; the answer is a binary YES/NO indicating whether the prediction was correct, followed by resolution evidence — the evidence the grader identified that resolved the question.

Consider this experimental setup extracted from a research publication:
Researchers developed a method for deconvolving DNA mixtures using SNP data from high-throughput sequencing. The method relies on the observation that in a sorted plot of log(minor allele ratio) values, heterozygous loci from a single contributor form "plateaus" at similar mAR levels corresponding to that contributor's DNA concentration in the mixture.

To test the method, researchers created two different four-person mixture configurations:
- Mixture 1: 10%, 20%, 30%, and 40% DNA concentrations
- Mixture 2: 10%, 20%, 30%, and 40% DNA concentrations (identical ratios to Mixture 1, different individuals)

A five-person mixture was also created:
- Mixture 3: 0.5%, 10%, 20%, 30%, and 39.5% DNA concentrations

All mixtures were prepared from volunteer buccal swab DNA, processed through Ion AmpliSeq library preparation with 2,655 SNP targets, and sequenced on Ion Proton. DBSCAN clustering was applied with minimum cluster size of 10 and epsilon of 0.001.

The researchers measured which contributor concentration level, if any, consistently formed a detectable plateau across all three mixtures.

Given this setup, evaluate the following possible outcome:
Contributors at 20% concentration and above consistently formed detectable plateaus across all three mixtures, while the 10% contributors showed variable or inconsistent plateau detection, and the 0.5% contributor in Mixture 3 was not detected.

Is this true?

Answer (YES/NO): NO